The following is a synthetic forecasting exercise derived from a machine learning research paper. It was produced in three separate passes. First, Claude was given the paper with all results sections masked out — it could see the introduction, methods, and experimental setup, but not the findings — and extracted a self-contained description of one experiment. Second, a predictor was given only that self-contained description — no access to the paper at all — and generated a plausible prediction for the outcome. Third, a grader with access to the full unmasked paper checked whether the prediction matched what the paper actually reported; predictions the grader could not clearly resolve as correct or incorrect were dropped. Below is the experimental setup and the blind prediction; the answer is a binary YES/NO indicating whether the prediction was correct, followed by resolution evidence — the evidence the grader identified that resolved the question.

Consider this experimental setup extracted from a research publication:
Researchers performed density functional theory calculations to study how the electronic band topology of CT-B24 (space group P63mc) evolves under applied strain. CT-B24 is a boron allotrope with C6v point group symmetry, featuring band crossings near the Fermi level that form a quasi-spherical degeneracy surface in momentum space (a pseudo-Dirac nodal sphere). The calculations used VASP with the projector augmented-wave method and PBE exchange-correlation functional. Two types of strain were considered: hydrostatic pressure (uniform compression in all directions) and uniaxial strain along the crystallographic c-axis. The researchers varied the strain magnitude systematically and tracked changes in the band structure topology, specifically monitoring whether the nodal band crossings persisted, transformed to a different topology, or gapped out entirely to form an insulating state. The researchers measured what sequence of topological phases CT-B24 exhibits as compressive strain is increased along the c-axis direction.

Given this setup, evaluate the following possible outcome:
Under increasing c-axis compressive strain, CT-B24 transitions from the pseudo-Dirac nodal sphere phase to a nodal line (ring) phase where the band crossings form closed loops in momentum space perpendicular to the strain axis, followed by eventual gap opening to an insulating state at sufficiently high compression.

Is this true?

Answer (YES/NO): NO